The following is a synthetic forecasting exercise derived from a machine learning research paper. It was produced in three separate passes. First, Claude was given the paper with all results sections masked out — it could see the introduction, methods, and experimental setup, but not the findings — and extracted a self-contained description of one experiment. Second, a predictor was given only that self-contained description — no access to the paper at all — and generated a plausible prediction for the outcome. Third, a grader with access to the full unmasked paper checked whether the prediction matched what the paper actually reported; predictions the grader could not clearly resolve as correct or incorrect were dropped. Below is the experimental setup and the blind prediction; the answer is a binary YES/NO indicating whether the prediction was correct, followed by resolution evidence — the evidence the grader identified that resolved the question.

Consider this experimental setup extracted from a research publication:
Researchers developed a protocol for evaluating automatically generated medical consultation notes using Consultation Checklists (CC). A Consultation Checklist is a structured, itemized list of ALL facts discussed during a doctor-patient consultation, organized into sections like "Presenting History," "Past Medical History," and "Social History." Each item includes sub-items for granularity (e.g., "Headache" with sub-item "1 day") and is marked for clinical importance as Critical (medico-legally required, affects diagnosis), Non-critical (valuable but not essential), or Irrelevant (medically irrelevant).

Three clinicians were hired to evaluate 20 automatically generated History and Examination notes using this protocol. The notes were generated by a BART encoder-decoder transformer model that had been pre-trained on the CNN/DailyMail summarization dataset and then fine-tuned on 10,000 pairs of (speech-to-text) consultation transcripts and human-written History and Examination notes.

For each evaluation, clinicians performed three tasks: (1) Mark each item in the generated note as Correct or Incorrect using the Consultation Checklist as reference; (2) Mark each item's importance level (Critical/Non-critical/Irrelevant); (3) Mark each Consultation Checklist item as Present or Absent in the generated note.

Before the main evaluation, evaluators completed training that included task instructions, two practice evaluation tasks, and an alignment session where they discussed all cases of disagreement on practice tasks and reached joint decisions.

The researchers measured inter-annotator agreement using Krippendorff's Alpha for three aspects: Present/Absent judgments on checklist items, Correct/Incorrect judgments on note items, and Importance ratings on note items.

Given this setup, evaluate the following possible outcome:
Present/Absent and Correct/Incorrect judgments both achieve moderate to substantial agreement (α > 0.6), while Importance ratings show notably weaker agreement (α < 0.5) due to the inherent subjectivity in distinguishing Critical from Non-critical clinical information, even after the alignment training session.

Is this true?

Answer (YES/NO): NO